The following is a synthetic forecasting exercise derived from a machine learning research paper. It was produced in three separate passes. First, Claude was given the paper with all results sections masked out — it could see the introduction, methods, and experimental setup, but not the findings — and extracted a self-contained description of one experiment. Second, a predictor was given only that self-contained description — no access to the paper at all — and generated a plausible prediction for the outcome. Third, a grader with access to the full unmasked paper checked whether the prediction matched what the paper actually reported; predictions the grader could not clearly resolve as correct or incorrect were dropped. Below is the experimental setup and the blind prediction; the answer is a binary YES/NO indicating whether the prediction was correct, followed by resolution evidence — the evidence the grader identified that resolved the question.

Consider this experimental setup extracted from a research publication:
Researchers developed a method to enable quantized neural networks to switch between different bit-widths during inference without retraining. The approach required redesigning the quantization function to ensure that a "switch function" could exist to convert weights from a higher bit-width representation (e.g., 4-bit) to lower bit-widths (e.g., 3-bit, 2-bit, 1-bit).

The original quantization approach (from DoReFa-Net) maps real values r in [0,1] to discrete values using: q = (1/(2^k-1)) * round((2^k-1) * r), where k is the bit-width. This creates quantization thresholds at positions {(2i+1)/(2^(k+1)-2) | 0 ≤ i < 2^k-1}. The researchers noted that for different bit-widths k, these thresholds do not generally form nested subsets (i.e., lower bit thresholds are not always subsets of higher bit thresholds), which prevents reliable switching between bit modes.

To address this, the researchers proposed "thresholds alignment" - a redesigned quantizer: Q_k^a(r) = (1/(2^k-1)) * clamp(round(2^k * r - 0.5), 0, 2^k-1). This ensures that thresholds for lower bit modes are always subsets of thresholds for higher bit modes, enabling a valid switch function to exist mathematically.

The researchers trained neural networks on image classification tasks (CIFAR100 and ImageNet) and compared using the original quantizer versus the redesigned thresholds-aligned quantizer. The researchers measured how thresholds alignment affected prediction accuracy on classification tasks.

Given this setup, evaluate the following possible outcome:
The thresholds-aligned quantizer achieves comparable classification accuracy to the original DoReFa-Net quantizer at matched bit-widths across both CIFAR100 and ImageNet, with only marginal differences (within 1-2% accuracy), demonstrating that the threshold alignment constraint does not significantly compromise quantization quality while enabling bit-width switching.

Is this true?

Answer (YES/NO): YES